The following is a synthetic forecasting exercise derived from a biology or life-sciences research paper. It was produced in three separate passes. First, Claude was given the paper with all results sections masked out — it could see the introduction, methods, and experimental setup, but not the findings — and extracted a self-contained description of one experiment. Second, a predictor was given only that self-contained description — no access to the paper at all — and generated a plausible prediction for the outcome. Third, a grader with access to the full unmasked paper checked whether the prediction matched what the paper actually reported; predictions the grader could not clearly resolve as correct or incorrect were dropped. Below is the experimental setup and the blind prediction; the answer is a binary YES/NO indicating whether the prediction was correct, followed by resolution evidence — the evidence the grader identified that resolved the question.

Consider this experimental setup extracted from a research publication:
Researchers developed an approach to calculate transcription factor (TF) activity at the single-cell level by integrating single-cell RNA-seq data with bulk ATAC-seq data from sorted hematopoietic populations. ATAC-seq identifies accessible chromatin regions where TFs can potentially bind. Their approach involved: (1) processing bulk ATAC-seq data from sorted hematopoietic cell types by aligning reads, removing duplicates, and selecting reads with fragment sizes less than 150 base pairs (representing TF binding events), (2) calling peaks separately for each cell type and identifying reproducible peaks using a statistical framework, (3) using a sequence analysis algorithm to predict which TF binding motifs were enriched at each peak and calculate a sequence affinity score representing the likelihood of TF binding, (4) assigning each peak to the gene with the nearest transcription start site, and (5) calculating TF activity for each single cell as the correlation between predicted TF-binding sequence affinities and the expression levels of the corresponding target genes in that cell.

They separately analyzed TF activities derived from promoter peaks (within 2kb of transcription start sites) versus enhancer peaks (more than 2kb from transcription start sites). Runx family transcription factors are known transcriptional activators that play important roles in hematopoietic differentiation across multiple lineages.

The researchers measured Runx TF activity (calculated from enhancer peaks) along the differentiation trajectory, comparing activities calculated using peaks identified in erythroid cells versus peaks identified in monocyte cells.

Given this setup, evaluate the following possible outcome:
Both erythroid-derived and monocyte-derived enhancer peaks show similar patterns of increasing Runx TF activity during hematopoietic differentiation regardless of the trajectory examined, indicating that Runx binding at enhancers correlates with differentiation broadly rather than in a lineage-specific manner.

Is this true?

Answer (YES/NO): NO